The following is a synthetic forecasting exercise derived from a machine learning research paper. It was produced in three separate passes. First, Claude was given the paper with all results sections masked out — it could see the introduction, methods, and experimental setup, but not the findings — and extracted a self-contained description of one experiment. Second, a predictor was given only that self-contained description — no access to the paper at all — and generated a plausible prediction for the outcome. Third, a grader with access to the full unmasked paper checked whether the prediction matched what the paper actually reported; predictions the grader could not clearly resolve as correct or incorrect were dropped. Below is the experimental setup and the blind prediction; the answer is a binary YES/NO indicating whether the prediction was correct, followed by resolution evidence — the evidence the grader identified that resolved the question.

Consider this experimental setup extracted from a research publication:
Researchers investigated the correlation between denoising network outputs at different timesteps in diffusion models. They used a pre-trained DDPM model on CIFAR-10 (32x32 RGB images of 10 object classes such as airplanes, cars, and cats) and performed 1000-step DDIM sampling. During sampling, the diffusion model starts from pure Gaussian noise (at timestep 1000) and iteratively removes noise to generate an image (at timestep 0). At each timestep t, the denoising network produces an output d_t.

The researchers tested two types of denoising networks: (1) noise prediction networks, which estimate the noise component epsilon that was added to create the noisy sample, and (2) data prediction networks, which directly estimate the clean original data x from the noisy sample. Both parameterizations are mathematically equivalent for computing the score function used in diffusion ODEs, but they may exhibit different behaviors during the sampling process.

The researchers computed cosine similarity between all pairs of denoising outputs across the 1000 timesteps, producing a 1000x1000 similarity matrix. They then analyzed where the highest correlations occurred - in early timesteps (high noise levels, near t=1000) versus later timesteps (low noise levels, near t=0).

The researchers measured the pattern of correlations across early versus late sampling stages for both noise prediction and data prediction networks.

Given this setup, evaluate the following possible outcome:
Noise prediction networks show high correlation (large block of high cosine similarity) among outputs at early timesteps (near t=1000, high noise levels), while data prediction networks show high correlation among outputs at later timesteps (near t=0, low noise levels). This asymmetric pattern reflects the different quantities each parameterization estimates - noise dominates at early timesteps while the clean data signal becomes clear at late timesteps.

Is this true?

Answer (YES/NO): YES